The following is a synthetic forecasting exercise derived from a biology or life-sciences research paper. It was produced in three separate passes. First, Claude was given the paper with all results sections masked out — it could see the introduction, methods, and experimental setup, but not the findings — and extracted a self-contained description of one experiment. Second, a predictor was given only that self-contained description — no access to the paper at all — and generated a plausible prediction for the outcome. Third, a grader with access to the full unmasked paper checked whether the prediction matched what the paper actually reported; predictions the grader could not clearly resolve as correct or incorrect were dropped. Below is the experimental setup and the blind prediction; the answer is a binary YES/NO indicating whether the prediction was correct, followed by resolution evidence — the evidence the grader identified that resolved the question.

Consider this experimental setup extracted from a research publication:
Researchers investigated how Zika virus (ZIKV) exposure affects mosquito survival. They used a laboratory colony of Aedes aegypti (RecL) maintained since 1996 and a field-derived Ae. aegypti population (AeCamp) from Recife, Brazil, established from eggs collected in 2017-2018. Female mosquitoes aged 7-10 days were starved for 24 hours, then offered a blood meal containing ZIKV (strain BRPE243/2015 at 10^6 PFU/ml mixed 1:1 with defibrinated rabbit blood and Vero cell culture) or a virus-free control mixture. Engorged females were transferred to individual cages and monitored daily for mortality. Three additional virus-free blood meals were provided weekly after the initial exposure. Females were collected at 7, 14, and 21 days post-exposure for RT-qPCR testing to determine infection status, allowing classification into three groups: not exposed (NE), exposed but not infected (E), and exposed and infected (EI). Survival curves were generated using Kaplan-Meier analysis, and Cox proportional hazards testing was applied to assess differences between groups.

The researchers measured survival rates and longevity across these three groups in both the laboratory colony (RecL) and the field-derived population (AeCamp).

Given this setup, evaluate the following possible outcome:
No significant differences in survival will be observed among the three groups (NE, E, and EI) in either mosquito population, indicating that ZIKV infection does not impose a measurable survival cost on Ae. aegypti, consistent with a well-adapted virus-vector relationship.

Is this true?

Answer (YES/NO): NO